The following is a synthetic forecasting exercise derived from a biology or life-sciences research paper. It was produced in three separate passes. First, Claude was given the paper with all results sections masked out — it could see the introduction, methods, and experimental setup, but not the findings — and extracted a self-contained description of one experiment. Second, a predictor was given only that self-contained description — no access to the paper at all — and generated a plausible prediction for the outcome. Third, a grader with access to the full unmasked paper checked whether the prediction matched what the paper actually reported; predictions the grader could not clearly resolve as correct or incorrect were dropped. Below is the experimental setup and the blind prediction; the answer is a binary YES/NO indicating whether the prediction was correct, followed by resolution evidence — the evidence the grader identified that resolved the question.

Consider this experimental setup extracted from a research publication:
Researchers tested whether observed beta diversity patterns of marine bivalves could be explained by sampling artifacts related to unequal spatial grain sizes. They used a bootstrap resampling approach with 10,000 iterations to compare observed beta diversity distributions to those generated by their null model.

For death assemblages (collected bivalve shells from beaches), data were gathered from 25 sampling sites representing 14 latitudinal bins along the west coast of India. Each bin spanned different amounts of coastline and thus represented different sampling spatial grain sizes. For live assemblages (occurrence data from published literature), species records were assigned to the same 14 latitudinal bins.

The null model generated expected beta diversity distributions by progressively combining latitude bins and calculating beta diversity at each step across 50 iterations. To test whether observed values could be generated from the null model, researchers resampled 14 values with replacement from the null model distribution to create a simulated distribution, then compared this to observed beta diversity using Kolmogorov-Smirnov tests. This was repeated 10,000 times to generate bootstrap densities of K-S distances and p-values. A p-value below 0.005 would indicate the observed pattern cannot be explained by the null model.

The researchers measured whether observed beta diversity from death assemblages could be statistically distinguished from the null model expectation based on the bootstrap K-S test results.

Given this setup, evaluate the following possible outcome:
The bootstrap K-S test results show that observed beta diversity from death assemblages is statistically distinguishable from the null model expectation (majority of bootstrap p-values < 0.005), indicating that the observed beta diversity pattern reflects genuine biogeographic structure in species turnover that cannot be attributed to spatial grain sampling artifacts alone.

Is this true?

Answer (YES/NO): YES